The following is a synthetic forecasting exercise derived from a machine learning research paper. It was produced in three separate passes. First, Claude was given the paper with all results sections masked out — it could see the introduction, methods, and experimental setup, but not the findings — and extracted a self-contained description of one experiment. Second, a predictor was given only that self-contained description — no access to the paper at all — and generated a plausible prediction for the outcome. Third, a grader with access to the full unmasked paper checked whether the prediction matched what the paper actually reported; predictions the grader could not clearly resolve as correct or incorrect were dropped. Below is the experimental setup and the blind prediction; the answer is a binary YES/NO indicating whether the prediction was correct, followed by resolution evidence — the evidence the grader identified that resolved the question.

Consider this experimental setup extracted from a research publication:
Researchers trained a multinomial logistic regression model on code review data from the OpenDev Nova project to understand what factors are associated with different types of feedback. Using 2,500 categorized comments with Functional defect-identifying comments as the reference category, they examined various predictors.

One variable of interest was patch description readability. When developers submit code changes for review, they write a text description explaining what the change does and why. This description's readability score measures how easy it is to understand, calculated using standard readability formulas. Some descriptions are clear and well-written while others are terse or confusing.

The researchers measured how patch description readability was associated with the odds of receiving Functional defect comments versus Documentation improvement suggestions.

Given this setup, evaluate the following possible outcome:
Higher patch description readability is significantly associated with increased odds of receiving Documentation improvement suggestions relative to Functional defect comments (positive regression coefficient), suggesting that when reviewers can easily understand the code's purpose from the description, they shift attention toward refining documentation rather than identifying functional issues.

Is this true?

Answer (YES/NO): NO